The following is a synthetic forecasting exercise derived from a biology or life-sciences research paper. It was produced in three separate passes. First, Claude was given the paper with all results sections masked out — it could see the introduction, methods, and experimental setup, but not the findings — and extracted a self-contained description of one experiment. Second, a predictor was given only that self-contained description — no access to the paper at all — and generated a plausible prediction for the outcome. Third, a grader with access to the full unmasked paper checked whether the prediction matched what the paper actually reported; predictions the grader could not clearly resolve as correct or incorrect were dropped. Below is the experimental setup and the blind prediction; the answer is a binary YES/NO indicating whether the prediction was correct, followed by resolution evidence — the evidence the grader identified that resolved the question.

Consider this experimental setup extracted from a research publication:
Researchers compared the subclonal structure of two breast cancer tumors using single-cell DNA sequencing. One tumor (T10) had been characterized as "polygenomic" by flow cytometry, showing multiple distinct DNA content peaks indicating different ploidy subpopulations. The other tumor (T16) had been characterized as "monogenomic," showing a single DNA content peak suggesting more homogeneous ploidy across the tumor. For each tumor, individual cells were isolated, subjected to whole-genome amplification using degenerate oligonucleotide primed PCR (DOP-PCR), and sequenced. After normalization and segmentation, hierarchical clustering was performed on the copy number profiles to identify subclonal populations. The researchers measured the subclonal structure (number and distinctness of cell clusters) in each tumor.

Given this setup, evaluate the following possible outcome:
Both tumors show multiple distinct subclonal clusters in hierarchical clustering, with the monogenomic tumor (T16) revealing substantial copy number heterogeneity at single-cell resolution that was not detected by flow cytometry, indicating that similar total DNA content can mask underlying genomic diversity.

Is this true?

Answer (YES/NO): NO